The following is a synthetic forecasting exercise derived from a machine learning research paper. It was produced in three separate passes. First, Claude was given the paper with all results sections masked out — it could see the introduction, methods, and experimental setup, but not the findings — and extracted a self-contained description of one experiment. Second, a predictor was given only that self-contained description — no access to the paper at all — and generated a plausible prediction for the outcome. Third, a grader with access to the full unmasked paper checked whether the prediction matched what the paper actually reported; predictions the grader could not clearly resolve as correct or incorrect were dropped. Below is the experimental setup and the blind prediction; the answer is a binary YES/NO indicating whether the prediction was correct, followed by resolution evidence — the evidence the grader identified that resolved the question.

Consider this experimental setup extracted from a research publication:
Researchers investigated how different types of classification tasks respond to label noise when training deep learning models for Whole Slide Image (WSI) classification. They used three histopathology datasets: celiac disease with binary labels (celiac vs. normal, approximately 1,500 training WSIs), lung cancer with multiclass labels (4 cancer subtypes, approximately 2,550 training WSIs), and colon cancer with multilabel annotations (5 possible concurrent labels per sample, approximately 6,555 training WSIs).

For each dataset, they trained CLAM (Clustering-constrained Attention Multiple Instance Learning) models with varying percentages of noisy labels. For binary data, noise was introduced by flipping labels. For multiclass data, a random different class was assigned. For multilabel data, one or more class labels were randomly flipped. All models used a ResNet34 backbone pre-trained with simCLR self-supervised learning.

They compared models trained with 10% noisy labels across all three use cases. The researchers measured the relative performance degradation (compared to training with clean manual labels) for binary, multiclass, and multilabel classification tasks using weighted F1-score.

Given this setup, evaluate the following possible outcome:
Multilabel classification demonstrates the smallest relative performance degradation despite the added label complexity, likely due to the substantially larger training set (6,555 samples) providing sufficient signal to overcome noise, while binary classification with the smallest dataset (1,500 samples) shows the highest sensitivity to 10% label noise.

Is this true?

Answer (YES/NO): NO